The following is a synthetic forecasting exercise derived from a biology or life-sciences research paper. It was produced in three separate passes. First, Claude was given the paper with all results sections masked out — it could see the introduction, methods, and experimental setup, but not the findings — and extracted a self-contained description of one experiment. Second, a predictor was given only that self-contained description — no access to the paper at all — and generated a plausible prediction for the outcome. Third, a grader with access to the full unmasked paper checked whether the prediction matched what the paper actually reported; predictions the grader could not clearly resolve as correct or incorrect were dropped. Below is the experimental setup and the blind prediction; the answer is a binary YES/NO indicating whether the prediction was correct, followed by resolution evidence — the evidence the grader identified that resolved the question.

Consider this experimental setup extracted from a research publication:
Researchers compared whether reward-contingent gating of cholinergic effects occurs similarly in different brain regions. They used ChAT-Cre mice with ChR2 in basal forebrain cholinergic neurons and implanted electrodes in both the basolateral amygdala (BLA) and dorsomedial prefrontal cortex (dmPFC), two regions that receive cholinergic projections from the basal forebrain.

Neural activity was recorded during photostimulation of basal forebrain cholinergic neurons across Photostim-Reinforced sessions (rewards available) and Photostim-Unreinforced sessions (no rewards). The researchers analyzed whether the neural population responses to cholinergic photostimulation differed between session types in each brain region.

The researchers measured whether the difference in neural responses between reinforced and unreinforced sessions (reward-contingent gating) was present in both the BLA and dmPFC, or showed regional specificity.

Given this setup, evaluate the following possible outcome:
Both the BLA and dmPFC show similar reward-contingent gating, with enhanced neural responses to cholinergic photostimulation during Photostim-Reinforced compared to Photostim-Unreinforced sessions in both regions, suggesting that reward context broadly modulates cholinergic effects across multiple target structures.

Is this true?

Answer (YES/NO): NO